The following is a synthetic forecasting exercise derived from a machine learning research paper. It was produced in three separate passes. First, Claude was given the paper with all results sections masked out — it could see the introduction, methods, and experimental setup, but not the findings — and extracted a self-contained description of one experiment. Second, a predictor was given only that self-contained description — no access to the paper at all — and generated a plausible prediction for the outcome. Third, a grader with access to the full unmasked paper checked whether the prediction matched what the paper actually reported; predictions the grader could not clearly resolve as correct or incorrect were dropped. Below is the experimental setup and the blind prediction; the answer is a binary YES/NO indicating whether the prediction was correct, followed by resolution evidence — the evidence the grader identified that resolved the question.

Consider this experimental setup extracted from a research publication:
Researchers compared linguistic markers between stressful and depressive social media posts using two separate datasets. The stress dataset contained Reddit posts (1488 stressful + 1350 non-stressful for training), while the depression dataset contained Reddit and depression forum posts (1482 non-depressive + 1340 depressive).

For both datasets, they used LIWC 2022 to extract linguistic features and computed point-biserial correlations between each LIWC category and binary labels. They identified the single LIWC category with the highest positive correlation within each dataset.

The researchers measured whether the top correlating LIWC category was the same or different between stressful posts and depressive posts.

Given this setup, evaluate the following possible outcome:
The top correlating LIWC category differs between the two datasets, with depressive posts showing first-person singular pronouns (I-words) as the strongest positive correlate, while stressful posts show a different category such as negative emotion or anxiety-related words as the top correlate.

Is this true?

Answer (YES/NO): NO